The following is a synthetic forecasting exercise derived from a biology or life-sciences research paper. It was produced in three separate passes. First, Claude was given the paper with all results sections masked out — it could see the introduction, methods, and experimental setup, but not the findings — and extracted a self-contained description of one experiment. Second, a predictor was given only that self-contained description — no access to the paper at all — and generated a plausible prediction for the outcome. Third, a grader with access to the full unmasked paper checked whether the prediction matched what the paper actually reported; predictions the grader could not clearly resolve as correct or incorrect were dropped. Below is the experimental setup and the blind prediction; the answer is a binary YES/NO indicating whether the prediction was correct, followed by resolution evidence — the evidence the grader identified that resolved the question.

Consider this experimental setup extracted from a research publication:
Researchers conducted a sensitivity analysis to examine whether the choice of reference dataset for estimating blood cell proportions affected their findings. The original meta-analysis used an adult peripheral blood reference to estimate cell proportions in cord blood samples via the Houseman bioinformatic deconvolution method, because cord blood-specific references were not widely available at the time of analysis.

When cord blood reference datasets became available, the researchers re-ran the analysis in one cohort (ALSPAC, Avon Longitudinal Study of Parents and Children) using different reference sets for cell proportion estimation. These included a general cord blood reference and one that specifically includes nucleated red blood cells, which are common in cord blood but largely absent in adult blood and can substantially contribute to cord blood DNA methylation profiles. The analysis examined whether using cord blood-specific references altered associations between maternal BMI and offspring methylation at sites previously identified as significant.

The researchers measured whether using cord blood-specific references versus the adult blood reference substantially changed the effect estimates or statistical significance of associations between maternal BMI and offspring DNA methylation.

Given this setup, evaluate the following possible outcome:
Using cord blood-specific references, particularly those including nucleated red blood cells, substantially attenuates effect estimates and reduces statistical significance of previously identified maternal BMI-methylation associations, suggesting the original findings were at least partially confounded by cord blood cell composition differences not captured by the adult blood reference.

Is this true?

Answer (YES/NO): NO